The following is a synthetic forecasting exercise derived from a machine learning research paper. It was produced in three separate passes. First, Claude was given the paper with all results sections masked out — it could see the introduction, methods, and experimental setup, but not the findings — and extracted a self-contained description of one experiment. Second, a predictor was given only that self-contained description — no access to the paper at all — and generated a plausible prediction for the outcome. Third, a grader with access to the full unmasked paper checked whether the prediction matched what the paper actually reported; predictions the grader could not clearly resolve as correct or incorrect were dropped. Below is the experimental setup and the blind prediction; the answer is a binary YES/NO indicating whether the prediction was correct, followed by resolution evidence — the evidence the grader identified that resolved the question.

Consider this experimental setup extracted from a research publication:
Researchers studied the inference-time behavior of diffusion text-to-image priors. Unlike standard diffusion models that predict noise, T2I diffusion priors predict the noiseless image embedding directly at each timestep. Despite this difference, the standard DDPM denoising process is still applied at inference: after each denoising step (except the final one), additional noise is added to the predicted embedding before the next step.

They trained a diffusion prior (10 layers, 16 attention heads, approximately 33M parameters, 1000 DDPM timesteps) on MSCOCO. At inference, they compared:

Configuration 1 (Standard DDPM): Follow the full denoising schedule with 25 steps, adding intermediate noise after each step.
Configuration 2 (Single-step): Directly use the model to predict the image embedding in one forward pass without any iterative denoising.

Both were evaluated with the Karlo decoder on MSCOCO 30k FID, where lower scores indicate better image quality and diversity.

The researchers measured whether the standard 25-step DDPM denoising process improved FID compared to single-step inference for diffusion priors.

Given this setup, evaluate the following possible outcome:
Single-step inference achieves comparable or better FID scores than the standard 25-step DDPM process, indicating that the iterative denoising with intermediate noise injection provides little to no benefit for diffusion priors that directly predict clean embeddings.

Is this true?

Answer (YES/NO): YES